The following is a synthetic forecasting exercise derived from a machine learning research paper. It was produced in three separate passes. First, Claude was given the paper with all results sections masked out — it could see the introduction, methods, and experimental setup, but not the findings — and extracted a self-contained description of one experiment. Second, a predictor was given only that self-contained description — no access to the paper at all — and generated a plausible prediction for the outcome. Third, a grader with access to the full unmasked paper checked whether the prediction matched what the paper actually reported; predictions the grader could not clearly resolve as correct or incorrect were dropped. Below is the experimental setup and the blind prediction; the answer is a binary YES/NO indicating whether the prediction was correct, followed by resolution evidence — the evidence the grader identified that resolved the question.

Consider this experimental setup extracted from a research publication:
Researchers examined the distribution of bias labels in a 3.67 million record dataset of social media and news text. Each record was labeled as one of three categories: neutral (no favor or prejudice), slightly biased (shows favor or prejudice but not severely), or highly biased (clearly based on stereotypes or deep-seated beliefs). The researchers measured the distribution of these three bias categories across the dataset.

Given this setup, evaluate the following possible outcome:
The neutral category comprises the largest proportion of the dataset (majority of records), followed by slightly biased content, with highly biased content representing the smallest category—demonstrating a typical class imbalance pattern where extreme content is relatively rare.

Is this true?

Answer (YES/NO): YES